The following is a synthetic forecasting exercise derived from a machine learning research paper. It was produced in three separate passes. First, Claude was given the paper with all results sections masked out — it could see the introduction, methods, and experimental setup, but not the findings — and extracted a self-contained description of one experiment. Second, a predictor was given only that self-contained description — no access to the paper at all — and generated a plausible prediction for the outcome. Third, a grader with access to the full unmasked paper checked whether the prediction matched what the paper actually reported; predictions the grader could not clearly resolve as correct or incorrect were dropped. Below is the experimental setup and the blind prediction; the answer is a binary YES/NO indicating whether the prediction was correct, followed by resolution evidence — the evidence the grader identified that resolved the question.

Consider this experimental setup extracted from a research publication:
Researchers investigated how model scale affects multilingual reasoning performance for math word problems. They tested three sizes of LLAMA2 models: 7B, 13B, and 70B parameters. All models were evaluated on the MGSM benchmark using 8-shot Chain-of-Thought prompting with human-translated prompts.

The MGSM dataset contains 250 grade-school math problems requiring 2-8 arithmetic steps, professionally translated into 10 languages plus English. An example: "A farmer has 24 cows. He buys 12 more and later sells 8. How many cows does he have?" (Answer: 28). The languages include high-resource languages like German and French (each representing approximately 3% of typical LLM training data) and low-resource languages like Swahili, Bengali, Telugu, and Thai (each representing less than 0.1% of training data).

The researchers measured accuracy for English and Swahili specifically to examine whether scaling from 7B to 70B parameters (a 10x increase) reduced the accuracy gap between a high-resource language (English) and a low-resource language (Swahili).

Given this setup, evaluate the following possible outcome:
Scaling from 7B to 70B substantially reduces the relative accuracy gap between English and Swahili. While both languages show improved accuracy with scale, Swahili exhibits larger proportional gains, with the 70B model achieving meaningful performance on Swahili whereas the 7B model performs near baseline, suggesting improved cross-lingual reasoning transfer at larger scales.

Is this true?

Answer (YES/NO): NO